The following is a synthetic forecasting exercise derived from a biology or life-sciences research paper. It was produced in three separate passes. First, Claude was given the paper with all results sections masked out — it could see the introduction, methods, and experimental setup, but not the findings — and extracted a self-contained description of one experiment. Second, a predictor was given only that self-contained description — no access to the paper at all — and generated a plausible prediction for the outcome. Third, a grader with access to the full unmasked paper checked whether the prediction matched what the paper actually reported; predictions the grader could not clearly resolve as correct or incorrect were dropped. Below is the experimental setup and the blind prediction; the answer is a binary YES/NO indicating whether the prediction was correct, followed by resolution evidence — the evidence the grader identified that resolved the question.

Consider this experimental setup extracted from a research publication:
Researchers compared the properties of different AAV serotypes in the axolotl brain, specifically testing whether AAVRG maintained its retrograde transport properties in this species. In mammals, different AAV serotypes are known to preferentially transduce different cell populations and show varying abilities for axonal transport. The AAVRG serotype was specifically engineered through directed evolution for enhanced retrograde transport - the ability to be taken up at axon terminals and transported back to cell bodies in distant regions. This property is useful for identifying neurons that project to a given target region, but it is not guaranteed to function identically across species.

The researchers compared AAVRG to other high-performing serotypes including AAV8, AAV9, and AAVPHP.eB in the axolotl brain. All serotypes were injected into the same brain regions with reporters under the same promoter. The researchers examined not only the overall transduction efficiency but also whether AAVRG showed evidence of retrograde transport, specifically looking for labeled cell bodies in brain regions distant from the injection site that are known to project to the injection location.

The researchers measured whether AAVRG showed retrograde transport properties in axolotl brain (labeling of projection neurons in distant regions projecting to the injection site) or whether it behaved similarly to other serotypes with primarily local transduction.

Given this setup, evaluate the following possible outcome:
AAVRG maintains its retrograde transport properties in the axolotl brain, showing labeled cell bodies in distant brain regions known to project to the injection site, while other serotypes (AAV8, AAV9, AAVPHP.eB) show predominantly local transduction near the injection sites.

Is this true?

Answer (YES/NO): NO